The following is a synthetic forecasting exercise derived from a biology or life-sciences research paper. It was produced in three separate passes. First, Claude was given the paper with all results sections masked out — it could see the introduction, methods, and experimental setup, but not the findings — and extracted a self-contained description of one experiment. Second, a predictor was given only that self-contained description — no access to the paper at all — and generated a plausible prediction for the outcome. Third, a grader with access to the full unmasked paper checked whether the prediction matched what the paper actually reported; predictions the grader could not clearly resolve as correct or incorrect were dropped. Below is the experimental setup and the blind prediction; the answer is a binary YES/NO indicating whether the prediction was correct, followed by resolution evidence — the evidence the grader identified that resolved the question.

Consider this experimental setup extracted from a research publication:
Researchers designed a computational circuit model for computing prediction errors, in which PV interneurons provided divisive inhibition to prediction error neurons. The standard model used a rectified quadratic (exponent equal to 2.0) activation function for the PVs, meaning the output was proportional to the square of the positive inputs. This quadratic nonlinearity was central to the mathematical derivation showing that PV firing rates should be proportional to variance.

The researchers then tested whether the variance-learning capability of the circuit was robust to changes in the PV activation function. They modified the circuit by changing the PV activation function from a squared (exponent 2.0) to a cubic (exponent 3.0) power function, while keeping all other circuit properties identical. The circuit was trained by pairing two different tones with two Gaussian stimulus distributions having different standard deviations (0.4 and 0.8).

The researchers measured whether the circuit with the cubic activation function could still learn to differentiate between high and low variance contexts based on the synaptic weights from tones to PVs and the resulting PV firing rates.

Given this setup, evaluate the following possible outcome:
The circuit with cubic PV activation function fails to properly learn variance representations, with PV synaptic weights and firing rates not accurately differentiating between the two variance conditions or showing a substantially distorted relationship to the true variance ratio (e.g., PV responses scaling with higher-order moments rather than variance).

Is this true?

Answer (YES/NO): NO